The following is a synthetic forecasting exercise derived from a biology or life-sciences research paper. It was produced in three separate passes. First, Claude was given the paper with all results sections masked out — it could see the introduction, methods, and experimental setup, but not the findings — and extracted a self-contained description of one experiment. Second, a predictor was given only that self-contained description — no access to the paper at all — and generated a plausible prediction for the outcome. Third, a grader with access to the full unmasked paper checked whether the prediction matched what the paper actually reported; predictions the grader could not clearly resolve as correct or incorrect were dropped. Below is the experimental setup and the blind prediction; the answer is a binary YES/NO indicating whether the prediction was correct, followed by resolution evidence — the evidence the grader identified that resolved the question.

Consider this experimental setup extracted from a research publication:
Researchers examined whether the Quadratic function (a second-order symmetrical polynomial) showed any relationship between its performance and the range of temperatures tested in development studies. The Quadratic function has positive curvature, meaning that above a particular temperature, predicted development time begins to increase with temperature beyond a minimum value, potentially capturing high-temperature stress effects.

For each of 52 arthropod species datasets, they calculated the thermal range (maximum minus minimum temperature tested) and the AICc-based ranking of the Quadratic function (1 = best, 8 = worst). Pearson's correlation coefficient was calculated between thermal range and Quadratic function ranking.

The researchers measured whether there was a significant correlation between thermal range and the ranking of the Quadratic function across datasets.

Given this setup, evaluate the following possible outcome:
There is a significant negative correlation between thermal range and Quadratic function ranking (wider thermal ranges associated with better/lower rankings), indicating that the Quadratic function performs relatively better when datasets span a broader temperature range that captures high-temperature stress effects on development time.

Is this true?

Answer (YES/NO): NO